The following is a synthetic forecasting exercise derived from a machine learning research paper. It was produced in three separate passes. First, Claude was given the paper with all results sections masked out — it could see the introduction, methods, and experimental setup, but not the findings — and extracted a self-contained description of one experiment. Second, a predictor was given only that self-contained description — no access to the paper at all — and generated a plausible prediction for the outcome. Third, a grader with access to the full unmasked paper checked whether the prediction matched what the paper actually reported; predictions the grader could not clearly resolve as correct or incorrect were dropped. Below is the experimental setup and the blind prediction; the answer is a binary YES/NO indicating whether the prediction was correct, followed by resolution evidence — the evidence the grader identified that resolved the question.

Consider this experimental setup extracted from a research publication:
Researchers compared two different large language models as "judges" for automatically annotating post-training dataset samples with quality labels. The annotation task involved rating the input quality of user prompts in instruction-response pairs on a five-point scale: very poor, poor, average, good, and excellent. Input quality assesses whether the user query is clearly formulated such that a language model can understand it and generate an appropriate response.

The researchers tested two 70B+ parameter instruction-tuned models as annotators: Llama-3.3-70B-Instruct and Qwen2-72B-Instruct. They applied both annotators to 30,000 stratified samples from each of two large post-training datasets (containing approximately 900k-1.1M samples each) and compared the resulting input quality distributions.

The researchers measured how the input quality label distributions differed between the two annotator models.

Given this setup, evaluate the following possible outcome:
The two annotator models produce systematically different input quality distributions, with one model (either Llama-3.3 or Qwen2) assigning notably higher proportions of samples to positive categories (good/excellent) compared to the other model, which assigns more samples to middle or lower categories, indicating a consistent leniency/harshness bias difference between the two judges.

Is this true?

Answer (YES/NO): YES